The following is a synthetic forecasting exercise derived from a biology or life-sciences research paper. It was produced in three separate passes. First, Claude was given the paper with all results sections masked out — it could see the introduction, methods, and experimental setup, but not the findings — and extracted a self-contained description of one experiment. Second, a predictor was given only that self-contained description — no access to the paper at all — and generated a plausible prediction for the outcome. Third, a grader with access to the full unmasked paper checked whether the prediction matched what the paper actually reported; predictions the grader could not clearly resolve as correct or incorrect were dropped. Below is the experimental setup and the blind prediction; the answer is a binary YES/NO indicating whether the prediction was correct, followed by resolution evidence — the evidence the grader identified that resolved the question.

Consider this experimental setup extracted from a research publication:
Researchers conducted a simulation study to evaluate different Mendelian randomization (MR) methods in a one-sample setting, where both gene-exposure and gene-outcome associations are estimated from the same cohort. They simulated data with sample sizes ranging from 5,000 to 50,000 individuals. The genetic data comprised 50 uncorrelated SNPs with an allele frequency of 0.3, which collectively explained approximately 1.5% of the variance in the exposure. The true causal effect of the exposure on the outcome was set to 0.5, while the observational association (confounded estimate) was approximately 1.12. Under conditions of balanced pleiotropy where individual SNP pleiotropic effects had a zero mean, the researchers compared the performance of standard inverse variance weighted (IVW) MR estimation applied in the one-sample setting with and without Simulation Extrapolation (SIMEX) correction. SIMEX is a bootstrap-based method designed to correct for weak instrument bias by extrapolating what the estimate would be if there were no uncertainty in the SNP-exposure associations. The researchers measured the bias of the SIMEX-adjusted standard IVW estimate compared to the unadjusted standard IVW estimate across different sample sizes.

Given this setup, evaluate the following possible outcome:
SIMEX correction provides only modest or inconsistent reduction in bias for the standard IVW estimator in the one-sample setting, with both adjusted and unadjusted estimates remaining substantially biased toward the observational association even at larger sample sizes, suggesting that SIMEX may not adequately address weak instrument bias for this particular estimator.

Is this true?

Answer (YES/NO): NO